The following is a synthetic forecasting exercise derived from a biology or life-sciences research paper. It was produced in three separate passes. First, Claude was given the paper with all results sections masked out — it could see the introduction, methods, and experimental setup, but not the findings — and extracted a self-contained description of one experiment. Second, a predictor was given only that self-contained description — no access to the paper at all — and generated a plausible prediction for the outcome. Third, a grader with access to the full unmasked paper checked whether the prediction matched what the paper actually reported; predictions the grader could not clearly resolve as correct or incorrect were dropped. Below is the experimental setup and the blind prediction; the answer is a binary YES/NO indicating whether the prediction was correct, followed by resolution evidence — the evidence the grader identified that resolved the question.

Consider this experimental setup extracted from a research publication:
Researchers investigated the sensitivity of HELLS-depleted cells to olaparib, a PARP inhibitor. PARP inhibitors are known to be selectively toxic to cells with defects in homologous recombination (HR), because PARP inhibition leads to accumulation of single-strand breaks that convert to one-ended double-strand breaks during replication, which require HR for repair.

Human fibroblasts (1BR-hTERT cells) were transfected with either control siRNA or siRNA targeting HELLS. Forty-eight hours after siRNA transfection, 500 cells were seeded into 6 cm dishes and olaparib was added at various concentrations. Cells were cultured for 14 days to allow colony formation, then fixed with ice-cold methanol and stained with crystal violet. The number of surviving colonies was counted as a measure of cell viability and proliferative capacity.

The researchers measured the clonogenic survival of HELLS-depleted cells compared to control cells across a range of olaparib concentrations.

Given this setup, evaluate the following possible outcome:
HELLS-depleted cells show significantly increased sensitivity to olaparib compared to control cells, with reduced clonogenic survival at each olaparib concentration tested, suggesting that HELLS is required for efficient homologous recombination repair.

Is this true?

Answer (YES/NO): YES